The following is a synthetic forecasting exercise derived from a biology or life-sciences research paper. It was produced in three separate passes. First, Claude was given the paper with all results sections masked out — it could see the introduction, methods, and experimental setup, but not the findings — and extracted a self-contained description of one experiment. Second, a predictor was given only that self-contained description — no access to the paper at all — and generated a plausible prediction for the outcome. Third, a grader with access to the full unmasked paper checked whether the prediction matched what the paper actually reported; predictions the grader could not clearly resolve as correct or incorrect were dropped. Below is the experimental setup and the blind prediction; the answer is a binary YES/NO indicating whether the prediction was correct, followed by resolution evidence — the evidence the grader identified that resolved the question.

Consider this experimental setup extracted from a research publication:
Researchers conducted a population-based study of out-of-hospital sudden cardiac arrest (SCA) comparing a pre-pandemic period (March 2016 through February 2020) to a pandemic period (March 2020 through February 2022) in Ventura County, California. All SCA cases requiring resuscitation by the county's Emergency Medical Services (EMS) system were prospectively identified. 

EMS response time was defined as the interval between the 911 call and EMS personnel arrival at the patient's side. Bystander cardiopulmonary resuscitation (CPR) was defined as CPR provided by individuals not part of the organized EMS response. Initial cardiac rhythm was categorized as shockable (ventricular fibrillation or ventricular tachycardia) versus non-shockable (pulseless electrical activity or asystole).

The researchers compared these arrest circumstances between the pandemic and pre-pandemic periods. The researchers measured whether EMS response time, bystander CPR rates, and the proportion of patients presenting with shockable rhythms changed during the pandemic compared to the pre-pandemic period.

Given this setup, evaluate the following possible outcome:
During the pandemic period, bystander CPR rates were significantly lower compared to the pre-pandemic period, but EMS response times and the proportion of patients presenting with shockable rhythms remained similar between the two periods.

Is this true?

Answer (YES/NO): NO